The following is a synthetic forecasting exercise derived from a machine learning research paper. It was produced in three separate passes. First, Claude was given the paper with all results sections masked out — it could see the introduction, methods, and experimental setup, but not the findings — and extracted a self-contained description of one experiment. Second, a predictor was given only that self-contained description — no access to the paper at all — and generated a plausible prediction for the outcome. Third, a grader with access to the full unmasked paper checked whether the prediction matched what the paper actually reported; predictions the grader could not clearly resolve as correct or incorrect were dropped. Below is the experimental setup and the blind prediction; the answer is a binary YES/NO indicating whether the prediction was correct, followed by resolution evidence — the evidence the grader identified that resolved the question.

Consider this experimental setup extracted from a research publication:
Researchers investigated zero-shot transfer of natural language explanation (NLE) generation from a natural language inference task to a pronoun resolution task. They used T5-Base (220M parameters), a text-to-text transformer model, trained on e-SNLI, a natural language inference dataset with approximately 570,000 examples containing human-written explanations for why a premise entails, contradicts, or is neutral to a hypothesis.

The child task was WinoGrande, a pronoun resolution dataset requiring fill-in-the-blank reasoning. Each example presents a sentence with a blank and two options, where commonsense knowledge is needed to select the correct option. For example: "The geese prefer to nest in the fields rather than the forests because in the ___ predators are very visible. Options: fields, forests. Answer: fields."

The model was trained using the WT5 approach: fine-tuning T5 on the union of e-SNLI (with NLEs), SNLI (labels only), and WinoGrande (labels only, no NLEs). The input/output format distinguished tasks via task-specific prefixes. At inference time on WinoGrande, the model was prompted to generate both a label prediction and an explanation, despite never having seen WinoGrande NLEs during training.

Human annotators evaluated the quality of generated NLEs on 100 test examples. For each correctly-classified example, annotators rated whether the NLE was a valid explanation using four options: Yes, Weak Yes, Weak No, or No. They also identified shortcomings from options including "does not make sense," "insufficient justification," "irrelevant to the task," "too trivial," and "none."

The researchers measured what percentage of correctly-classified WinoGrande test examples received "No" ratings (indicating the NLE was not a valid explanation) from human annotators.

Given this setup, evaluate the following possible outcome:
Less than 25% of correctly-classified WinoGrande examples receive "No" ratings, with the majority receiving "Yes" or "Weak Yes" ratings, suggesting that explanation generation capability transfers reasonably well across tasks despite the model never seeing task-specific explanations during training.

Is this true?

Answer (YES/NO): NO